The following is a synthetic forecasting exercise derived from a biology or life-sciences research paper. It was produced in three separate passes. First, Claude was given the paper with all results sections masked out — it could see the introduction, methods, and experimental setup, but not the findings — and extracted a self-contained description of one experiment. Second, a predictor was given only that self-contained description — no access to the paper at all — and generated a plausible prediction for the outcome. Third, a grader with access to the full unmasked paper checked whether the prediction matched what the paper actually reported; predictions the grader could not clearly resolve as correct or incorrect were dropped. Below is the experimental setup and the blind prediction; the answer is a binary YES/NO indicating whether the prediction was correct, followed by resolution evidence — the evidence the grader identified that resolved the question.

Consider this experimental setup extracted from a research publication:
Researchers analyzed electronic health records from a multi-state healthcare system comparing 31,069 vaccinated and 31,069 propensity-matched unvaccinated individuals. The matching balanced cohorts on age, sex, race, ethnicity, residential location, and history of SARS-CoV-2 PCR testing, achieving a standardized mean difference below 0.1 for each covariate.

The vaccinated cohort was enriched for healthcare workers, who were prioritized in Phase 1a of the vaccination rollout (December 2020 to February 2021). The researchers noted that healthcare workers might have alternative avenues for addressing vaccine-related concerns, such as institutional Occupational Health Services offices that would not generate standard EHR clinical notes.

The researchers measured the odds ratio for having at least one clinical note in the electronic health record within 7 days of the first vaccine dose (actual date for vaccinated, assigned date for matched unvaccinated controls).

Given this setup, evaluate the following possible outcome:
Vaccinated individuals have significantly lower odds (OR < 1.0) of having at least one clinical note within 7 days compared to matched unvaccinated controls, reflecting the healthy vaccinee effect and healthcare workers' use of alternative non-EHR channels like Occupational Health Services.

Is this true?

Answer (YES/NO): NO